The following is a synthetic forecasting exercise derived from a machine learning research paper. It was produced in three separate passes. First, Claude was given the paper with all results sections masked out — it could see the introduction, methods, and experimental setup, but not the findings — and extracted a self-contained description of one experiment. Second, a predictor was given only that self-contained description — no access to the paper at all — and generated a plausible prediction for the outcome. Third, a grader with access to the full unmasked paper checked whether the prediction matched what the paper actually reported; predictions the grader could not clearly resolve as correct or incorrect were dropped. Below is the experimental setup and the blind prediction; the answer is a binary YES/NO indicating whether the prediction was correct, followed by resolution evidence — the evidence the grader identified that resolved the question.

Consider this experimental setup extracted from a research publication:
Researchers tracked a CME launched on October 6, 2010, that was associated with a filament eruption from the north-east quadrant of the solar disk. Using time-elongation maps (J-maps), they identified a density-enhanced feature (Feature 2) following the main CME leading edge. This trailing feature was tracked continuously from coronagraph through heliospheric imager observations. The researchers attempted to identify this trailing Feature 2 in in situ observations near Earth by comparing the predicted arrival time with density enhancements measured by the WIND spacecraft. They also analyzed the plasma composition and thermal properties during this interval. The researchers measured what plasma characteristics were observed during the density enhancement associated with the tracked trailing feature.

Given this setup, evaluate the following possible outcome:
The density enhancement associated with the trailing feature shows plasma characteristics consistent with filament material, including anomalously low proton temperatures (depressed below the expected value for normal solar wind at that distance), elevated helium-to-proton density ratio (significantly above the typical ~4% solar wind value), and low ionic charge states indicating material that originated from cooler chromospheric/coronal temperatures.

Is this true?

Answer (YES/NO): NO